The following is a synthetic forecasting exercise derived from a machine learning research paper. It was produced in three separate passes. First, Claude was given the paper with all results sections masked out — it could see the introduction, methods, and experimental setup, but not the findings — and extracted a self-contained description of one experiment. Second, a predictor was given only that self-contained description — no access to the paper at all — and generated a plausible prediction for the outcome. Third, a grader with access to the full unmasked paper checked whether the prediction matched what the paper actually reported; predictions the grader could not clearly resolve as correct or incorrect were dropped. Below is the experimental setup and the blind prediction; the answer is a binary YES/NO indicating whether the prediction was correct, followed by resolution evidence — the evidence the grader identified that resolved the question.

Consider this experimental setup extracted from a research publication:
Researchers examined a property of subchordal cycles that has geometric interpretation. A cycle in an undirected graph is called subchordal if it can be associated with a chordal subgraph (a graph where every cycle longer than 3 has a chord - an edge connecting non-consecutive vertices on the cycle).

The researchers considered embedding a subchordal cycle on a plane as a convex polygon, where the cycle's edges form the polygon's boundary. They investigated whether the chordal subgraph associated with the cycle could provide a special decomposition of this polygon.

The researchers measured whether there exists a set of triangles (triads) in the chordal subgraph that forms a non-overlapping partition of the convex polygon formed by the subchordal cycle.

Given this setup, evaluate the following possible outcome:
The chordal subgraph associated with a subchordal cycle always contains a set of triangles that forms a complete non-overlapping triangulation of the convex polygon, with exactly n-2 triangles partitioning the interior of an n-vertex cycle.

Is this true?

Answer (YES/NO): NO